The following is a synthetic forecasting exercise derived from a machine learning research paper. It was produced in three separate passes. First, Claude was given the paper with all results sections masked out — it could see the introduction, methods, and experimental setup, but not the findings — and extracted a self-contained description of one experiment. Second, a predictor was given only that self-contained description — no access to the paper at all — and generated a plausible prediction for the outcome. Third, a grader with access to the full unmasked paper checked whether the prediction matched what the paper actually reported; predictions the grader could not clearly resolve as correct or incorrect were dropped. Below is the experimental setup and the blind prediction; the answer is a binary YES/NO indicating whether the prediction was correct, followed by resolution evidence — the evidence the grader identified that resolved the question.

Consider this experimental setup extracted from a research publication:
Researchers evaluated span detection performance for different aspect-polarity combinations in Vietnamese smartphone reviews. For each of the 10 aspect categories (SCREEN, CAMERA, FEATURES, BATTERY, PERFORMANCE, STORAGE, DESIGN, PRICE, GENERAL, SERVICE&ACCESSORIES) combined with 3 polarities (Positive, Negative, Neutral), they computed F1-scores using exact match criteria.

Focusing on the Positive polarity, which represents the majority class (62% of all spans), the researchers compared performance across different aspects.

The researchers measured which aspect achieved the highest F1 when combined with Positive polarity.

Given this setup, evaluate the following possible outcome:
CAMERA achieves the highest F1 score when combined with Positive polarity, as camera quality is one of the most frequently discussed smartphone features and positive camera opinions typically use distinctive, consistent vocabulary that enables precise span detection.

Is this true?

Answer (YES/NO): NO